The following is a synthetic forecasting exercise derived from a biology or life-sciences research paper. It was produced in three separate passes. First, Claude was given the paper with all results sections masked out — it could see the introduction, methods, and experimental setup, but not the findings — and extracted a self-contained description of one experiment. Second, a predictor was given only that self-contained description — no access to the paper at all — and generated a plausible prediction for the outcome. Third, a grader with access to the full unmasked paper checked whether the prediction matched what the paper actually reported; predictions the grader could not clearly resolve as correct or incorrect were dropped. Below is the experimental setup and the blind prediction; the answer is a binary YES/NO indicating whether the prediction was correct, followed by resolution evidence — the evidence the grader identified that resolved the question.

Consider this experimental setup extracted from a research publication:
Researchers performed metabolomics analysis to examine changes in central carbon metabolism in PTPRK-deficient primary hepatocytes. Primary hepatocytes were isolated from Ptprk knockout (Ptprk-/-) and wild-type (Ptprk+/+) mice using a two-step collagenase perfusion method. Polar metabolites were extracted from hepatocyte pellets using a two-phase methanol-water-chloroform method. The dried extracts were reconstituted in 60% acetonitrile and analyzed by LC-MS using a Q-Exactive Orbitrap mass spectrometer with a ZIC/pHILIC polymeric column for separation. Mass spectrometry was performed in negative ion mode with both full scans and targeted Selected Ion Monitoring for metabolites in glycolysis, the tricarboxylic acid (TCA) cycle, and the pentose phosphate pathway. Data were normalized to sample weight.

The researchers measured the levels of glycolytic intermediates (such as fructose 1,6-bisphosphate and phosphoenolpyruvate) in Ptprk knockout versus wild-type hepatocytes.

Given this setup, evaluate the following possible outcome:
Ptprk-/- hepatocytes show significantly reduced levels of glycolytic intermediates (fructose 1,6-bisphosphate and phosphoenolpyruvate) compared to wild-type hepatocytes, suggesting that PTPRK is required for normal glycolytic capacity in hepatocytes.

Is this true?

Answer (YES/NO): YES